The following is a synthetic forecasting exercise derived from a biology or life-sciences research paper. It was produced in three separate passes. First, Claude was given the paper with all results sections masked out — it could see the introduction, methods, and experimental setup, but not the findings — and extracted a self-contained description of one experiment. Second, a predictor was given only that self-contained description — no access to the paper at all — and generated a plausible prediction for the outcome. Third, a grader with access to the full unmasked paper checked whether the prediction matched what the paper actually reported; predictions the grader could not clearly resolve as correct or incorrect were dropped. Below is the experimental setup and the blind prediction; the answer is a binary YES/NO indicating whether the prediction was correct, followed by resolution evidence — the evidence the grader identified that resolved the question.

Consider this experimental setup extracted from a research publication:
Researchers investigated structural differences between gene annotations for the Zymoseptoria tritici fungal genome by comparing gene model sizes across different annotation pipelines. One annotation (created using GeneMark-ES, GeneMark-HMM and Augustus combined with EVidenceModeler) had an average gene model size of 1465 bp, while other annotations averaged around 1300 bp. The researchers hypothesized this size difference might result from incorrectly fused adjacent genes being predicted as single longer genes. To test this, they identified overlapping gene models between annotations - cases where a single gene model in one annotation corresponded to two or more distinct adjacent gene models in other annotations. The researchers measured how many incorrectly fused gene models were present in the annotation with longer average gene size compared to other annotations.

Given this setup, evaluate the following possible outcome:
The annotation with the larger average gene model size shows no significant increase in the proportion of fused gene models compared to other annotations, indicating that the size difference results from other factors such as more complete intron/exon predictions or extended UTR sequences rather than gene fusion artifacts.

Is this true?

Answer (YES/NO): NO